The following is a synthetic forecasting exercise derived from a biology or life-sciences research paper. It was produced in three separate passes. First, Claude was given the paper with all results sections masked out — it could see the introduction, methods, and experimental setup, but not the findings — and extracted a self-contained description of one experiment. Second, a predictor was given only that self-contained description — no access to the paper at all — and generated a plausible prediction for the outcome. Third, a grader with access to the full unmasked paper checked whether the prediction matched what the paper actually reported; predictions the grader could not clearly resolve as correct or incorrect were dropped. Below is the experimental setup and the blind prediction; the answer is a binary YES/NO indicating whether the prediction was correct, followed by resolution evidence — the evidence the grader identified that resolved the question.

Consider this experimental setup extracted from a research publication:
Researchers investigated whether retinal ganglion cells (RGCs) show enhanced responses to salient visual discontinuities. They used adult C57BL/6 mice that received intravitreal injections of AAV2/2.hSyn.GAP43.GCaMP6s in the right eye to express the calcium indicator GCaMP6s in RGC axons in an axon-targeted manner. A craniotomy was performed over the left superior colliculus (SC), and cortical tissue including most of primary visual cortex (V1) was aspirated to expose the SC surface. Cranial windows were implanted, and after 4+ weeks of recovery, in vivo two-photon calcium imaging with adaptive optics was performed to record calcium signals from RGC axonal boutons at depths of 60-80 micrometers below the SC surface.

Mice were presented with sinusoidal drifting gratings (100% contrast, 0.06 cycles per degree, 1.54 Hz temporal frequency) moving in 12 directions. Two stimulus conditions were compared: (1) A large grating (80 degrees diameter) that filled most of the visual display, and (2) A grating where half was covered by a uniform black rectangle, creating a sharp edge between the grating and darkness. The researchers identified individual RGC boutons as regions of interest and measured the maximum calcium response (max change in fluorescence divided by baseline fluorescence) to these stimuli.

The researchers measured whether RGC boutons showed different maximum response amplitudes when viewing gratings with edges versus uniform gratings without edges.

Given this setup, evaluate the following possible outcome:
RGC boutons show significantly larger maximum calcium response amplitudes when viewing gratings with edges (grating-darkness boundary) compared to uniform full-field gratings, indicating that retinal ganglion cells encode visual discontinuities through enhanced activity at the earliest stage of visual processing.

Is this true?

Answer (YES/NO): YES